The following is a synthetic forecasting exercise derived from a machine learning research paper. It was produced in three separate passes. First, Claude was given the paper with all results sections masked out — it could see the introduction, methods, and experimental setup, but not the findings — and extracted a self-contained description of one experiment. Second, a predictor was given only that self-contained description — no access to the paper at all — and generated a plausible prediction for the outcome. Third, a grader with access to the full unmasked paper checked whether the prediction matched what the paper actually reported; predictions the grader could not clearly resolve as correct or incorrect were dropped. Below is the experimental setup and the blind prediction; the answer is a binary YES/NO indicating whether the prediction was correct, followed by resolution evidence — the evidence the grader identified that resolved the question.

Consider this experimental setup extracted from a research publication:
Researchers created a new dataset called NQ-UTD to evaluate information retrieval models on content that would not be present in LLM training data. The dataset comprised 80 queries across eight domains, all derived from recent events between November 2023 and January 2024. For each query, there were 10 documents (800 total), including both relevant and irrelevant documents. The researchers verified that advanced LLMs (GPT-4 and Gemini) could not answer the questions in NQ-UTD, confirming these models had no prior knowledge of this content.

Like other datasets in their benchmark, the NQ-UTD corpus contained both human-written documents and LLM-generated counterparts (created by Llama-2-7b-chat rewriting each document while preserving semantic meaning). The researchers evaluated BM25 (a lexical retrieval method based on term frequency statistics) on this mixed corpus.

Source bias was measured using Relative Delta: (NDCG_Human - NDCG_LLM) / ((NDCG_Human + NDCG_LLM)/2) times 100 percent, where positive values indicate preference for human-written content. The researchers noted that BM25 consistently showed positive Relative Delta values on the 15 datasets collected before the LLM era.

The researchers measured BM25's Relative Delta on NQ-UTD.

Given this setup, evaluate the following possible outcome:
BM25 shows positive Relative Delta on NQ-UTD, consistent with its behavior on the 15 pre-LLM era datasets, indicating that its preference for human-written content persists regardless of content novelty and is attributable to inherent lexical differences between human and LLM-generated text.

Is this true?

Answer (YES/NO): YES